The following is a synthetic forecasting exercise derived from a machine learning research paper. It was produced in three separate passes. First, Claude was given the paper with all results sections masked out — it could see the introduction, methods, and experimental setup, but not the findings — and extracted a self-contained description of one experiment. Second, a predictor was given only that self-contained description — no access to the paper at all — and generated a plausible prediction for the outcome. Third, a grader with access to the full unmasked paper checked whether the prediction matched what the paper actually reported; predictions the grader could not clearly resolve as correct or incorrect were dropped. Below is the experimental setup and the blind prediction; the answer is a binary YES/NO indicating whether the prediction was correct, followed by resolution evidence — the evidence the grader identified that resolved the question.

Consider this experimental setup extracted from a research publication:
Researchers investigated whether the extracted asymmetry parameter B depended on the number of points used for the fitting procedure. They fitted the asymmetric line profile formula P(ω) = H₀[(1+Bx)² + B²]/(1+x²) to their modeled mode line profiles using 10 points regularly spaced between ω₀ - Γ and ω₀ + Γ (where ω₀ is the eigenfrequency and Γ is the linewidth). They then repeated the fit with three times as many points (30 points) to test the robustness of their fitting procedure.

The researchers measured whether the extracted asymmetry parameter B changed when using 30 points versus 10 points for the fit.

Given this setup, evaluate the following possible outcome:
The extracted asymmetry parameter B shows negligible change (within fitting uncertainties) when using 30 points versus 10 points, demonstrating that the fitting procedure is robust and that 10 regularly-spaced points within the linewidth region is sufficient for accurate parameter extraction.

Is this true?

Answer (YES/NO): YES